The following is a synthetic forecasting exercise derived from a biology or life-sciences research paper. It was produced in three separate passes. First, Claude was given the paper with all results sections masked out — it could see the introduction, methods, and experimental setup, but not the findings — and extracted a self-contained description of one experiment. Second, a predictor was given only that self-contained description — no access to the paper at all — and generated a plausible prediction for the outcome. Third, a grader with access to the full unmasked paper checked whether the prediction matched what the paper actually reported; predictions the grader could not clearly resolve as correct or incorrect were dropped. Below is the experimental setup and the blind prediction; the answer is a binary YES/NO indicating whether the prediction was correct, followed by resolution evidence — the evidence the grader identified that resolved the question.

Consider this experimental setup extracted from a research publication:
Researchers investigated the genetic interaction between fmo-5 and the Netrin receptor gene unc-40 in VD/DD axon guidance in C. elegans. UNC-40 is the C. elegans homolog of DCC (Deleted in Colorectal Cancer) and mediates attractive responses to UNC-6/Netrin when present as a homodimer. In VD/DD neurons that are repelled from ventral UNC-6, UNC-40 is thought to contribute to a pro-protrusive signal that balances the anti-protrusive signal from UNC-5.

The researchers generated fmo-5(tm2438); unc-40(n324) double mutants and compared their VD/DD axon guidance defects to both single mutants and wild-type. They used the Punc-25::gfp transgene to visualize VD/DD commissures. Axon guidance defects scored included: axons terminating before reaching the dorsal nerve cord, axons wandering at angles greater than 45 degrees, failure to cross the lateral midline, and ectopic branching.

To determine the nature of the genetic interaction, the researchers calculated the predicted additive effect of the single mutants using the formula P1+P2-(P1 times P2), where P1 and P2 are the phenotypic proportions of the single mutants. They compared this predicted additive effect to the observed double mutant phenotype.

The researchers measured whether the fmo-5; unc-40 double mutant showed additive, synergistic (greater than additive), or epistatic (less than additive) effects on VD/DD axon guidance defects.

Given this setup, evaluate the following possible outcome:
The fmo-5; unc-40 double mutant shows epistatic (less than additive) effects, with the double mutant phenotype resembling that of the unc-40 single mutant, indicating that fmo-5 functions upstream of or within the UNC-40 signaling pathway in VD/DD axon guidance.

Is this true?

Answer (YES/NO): NO